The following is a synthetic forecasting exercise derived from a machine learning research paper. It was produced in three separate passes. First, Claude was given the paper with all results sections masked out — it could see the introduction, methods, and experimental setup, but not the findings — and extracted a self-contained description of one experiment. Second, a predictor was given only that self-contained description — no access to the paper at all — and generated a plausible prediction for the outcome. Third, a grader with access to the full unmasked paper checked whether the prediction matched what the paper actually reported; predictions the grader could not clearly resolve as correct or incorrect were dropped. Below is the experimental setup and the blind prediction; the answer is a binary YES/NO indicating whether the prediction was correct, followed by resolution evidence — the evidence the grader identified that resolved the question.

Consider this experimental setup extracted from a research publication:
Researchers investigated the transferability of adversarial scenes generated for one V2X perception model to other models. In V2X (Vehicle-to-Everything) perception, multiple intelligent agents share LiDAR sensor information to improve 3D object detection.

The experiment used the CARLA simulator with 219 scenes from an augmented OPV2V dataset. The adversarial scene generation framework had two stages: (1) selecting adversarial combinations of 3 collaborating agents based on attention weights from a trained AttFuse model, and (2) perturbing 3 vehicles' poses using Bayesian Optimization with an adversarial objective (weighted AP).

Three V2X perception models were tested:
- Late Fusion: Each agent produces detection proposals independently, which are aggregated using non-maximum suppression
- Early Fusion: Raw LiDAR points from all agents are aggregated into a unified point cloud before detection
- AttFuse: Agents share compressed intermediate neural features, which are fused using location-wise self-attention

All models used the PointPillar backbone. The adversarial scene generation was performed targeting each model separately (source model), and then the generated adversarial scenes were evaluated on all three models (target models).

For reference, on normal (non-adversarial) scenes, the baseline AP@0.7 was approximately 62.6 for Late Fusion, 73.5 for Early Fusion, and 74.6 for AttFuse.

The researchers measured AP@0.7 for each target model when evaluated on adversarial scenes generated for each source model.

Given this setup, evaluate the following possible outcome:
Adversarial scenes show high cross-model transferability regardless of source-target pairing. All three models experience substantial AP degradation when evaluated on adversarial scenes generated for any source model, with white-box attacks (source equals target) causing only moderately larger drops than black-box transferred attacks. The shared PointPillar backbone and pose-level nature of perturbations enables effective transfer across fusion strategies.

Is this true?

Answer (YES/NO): YES